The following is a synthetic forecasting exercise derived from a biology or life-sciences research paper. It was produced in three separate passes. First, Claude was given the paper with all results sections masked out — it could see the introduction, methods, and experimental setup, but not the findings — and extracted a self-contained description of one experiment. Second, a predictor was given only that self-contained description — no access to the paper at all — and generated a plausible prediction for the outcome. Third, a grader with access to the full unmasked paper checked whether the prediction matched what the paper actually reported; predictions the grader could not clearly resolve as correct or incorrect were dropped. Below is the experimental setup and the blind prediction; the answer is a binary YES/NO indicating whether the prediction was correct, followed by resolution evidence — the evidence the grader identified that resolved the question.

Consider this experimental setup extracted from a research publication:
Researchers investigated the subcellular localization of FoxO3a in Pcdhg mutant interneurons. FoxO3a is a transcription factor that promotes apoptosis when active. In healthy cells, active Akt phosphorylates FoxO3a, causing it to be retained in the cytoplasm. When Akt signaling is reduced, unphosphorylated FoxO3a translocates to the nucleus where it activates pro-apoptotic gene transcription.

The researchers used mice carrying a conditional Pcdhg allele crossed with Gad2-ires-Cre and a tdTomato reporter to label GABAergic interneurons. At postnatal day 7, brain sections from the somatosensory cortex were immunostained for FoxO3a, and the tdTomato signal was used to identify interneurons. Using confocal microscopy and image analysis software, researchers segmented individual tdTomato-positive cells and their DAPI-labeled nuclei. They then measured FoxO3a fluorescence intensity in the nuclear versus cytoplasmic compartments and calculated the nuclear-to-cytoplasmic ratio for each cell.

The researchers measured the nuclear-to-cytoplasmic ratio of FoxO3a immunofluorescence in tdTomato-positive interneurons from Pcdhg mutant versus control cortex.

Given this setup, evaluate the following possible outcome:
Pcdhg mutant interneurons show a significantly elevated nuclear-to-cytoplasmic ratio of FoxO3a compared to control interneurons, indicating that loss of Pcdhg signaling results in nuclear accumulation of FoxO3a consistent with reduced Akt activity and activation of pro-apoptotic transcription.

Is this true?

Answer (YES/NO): YES